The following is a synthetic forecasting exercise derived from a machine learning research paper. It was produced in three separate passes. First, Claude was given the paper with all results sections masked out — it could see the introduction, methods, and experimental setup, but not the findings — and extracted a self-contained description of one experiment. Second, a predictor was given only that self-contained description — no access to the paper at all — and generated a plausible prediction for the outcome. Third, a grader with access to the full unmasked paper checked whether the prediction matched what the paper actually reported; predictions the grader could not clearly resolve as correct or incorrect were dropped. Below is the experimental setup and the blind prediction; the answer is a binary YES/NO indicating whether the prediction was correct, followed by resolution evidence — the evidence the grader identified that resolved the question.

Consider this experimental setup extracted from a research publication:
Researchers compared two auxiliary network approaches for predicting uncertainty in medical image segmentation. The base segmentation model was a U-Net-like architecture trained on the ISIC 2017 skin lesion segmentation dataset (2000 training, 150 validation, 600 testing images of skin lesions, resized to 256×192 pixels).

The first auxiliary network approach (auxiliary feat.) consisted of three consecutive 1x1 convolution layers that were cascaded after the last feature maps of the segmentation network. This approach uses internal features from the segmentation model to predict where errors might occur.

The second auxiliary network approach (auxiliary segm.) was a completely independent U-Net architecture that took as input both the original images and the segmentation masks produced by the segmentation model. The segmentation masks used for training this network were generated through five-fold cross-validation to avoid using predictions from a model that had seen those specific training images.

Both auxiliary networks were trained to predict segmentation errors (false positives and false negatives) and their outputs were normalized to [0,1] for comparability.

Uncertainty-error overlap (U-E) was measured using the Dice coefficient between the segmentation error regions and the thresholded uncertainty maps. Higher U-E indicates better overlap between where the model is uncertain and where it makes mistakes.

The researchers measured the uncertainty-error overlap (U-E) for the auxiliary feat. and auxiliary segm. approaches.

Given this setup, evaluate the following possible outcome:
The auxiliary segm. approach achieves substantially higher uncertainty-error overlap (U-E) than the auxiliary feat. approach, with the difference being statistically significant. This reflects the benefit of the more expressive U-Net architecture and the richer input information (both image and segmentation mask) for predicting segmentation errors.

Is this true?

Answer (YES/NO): NO